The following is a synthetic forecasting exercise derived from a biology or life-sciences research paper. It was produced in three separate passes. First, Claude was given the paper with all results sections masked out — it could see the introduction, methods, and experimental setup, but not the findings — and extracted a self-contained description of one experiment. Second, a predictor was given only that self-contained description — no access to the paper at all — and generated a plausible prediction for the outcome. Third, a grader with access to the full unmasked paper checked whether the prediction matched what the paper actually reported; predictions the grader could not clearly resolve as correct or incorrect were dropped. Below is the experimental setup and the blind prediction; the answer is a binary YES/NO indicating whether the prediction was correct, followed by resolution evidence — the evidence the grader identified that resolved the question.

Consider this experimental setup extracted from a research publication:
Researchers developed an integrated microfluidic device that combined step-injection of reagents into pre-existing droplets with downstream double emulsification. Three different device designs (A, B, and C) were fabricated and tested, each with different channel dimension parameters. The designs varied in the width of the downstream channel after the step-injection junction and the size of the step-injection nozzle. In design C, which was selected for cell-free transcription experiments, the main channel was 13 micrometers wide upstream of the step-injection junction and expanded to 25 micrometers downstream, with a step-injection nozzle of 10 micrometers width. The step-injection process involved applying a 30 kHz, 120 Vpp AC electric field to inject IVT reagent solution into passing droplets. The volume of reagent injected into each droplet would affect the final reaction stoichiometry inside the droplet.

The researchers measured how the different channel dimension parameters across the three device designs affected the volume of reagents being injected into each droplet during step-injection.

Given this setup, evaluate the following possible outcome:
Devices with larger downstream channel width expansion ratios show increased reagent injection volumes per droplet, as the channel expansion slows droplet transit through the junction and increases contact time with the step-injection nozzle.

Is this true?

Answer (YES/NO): YES